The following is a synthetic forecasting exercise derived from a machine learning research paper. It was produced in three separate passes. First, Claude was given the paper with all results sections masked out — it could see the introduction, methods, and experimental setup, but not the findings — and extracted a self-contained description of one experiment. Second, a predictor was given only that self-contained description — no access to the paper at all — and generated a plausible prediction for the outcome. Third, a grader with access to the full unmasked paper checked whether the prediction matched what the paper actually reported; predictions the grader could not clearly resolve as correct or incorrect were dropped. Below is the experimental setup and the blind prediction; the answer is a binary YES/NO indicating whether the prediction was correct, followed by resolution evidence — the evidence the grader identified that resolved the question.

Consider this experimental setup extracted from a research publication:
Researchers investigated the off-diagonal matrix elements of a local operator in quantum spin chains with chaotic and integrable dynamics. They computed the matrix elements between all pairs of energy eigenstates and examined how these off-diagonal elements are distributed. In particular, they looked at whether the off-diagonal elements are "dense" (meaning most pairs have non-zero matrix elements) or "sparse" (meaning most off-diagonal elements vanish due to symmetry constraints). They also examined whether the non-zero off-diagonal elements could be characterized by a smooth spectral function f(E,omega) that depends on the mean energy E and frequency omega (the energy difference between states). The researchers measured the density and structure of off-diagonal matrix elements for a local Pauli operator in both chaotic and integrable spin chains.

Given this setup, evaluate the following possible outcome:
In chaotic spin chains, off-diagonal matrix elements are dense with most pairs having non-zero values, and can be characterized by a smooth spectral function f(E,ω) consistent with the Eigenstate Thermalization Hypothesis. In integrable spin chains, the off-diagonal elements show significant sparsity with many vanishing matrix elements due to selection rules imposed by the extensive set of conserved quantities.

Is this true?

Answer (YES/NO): YES